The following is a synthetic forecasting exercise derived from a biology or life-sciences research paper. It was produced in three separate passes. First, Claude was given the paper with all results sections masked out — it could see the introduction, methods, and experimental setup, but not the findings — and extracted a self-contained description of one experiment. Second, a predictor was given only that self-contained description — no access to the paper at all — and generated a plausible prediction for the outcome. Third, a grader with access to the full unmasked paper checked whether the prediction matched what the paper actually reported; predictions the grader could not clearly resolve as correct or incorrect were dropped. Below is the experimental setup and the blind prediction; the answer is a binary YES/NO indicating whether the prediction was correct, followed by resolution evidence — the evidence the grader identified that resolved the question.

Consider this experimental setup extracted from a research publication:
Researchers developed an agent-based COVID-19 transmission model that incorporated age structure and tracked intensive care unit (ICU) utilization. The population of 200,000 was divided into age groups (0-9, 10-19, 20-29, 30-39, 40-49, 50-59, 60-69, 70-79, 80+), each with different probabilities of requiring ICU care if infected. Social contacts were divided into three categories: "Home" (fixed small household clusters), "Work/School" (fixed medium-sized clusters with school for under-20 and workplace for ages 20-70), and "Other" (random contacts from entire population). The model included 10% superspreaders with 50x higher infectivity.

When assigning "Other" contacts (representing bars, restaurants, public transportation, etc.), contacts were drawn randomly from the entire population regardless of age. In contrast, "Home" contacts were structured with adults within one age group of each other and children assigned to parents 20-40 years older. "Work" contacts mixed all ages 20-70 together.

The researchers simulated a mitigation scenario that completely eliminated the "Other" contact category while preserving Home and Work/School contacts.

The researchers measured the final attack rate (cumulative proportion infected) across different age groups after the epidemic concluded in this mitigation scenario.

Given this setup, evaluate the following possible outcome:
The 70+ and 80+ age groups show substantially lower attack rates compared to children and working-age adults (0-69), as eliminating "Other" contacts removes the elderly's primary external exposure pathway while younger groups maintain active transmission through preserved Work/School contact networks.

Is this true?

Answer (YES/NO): YES